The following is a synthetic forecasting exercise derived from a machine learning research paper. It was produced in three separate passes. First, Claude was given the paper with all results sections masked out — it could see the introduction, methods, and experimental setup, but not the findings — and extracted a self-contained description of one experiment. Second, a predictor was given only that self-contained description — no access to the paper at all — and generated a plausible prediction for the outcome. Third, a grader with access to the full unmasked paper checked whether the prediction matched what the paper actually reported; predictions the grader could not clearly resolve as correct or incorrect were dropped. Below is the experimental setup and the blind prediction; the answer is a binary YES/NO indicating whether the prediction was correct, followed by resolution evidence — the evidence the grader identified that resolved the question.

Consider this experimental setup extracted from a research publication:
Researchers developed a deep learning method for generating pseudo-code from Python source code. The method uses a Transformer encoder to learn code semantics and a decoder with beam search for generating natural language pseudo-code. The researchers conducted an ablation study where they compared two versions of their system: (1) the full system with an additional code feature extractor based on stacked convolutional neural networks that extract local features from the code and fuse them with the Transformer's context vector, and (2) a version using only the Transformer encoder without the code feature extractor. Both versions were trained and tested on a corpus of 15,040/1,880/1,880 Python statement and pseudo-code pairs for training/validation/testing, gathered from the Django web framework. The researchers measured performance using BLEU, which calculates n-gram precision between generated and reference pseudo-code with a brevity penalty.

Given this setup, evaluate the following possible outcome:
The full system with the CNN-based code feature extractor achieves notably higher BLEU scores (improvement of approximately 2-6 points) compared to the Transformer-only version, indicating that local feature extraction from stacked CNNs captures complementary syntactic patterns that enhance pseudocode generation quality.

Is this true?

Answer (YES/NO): NO